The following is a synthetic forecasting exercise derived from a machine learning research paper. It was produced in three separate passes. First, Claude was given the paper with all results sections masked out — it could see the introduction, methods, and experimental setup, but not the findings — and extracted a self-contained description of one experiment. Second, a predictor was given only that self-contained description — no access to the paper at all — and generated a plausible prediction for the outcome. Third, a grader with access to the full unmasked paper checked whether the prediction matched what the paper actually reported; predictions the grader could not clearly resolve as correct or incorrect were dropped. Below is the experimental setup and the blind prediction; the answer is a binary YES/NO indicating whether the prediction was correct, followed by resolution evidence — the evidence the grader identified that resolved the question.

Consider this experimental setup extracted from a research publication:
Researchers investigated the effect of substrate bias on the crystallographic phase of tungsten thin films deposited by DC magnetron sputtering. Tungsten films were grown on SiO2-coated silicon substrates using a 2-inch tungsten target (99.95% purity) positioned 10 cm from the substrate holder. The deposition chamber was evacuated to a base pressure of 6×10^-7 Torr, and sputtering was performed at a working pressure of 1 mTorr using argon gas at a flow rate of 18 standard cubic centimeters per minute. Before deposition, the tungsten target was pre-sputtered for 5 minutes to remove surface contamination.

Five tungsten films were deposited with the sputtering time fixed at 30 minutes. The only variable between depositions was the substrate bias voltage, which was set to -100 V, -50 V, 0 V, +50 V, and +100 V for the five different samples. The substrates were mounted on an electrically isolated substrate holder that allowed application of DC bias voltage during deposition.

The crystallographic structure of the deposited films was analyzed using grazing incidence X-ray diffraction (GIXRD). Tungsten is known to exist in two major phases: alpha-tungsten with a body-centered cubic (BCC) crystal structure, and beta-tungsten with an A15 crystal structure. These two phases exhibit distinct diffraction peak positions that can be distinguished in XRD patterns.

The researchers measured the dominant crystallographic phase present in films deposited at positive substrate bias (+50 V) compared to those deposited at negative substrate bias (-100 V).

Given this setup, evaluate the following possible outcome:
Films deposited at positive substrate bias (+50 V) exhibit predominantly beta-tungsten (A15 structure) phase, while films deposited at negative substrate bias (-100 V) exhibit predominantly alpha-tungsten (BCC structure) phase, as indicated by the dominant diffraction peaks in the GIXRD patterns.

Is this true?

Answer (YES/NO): YES